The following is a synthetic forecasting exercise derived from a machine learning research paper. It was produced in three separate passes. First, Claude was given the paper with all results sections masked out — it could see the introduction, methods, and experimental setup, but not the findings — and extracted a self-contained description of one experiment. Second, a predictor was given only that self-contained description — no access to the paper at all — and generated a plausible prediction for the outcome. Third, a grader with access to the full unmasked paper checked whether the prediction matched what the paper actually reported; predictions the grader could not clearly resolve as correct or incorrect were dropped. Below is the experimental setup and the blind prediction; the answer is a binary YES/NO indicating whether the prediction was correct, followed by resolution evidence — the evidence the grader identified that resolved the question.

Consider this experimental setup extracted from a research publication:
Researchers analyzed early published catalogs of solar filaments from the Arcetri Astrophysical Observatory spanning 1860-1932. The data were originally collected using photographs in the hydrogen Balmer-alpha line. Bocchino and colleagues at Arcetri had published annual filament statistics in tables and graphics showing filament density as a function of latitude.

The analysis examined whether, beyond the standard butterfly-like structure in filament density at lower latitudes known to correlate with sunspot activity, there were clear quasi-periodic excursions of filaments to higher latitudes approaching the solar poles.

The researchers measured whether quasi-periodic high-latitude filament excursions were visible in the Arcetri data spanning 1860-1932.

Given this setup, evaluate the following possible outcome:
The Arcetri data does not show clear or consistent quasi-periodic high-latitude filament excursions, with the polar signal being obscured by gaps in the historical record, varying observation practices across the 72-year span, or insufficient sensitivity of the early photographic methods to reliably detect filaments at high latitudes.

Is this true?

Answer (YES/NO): NO